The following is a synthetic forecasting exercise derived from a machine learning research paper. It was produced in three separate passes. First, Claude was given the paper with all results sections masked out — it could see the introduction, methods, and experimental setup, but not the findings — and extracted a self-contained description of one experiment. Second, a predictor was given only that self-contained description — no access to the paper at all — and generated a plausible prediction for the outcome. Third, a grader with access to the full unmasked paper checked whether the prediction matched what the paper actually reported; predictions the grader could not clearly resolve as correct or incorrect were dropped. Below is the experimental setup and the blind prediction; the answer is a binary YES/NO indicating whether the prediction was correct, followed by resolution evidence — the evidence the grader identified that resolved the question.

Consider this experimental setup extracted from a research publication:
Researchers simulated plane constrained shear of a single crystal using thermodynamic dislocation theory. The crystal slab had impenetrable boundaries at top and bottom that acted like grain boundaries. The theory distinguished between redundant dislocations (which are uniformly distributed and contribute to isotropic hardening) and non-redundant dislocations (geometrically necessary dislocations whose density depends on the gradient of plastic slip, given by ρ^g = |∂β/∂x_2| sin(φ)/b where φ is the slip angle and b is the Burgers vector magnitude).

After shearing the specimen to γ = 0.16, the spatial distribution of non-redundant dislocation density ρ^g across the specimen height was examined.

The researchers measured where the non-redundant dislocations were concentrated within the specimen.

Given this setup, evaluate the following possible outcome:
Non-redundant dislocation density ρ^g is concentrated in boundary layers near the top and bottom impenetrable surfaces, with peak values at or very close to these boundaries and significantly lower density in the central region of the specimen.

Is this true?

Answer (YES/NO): YES